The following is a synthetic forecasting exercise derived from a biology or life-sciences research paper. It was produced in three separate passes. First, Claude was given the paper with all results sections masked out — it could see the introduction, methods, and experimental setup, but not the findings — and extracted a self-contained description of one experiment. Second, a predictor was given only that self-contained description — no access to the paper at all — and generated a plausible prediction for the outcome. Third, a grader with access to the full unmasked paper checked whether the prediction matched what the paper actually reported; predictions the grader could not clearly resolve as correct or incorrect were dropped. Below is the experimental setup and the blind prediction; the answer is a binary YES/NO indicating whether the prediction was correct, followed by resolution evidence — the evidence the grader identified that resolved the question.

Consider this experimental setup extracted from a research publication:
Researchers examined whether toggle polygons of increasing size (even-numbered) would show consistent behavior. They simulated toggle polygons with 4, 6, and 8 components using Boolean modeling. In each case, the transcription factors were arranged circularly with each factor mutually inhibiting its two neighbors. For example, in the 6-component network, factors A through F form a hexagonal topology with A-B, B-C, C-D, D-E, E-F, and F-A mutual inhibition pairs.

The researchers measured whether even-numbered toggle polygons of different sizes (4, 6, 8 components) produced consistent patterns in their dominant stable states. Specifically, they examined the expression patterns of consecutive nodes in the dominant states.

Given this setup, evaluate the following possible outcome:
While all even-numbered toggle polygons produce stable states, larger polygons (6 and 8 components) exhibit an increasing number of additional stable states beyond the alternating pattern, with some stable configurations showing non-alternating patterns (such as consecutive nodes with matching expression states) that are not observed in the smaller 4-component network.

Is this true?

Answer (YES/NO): NO